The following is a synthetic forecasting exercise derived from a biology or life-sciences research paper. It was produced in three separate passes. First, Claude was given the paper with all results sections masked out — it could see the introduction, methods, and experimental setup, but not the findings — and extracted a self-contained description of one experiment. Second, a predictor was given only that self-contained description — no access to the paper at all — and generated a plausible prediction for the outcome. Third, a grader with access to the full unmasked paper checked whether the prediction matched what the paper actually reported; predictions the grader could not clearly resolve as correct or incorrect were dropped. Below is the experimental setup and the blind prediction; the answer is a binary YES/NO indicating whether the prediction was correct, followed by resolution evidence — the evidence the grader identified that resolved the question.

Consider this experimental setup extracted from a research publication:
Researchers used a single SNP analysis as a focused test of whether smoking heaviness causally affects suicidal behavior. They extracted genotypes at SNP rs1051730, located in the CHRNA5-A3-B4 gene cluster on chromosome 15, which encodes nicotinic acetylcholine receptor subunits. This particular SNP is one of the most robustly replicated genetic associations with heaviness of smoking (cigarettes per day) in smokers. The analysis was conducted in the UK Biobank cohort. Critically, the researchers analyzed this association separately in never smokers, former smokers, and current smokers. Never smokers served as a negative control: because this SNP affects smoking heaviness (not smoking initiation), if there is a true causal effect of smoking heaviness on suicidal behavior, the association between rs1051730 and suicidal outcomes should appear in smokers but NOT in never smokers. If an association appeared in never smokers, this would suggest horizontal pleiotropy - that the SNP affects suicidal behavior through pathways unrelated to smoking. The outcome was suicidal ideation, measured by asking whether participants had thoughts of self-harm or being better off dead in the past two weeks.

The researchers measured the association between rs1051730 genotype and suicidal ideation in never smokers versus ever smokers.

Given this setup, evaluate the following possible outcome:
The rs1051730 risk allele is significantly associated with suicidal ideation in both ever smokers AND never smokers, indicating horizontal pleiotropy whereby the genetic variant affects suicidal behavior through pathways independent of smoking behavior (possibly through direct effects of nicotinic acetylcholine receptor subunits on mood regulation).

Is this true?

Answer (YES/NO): NO